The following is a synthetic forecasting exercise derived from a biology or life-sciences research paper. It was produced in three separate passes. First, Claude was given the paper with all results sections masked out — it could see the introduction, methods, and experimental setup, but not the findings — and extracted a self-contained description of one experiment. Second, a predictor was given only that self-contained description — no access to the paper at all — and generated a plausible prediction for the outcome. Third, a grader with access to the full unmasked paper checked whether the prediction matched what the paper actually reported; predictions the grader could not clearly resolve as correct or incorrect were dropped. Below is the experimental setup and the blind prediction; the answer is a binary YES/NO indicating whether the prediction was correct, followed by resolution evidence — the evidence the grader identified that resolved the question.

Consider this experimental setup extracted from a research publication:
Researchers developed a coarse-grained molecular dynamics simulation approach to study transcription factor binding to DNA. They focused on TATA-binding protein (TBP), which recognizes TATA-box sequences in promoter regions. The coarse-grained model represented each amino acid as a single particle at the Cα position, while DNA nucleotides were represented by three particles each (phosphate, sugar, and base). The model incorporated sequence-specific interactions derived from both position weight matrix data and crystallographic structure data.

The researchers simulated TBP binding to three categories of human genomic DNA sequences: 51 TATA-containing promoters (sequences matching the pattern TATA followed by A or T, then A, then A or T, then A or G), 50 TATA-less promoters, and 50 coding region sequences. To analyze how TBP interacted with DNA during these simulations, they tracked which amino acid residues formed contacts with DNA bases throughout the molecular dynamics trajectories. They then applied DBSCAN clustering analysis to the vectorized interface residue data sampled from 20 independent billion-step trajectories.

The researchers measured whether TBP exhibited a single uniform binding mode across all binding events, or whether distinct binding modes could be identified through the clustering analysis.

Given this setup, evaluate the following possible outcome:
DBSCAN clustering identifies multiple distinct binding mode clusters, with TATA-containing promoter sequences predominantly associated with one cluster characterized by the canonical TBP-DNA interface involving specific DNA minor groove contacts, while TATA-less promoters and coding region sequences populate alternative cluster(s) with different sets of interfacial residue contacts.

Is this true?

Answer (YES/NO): NO